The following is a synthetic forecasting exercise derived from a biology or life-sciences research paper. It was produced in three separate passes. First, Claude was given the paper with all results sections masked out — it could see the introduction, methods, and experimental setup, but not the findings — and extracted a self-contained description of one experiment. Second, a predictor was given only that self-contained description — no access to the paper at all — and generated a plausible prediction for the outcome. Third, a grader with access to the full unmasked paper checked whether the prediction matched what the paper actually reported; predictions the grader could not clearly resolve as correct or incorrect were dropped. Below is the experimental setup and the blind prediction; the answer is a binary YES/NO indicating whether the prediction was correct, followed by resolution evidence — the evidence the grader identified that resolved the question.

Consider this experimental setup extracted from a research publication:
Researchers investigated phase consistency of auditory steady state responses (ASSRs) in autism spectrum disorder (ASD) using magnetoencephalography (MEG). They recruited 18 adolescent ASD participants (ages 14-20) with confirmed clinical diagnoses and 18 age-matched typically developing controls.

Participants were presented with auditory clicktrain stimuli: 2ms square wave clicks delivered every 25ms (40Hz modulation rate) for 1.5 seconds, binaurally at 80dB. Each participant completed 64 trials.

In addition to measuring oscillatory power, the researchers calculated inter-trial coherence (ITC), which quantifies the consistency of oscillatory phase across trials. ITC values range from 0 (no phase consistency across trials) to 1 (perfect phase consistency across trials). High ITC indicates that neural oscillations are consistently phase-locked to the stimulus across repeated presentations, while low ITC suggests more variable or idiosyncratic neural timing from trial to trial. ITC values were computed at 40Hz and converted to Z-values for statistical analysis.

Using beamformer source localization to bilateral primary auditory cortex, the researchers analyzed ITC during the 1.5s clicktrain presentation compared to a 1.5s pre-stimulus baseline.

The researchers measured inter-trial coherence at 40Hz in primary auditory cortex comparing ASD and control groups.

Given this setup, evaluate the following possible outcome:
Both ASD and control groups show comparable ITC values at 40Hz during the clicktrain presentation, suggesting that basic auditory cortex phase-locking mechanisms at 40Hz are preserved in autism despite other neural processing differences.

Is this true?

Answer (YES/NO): NO